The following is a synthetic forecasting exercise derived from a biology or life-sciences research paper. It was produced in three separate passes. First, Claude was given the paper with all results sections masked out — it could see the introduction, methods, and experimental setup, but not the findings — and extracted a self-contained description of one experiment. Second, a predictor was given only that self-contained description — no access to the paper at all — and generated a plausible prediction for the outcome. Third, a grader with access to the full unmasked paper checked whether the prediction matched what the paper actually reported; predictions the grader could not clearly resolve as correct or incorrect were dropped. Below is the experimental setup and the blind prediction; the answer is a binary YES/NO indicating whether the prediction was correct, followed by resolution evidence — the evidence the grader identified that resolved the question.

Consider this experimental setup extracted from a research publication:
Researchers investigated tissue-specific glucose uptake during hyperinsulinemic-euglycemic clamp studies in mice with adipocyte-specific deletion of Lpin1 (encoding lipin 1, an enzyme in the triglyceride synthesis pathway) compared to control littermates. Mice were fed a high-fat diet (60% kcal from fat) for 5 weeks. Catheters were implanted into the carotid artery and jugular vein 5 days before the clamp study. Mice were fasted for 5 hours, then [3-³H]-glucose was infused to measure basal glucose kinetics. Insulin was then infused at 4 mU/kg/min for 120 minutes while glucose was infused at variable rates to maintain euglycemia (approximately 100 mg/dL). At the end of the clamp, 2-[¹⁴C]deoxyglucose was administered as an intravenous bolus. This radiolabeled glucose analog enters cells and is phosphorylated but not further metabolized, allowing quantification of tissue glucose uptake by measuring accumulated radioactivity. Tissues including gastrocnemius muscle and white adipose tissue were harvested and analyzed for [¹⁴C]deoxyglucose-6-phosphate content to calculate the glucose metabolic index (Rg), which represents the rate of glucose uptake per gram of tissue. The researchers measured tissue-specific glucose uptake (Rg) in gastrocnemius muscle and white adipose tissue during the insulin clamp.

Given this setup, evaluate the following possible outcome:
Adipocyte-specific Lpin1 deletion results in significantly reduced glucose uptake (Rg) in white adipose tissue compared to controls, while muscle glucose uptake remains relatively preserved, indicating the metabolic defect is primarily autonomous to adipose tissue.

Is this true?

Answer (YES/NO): NO